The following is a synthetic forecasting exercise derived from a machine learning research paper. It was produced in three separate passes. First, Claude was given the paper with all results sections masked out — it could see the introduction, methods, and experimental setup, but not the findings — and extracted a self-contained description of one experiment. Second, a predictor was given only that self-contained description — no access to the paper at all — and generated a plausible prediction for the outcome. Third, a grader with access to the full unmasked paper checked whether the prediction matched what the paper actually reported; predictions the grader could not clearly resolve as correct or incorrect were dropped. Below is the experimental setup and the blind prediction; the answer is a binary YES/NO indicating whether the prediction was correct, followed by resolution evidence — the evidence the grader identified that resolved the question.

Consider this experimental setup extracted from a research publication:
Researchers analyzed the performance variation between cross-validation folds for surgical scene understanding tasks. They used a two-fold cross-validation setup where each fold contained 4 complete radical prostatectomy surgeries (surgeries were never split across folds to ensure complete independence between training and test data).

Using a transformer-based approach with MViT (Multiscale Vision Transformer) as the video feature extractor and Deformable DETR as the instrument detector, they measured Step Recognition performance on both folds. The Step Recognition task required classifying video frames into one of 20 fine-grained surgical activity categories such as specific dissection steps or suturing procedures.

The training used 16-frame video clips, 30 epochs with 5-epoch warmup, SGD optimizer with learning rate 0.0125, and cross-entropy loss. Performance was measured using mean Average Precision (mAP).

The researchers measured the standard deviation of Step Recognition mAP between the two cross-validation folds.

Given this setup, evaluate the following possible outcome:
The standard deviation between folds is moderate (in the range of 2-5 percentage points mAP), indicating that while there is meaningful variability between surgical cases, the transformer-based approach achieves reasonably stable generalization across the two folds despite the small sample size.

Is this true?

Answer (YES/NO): NO